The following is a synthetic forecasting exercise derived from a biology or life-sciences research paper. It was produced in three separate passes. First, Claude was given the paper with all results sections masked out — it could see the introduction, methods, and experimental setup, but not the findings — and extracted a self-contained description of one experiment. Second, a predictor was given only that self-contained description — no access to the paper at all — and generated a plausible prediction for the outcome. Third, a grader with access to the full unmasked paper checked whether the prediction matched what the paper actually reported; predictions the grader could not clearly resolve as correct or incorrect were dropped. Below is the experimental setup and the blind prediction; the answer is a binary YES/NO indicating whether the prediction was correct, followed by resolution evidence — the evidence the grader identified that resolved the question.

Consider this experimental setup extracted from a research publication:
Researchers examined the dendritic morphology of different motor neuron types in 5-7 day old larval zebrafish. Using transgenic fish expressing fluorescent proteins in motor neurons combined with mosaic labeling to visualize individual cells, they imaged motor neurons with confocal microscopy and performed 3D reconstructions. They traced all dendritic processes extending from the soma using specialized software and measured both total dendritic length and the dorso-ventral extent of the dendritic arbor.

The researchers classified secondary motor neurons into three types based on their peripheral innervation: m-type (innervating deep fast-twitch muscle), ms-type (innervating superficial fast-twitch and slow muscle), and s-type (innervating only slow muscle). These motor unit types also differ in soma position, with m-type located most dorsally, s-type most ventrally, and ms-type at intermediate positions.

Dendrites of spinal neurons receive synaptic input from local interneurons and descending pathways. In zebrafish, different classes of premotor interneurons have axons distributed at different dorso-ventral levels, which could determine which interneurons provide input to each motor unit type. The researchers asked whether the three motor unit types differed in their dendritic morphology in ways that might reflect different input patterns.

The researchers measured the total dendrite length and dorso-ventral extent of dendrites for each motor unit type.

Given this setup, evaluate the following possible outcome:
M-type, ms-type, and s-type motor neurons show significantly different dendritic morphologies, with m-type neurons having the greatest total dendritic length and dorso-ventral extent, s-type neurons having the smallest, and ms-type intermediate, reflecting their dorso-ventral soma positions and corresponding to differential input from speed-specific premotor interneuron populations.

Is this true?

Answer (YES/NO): NO